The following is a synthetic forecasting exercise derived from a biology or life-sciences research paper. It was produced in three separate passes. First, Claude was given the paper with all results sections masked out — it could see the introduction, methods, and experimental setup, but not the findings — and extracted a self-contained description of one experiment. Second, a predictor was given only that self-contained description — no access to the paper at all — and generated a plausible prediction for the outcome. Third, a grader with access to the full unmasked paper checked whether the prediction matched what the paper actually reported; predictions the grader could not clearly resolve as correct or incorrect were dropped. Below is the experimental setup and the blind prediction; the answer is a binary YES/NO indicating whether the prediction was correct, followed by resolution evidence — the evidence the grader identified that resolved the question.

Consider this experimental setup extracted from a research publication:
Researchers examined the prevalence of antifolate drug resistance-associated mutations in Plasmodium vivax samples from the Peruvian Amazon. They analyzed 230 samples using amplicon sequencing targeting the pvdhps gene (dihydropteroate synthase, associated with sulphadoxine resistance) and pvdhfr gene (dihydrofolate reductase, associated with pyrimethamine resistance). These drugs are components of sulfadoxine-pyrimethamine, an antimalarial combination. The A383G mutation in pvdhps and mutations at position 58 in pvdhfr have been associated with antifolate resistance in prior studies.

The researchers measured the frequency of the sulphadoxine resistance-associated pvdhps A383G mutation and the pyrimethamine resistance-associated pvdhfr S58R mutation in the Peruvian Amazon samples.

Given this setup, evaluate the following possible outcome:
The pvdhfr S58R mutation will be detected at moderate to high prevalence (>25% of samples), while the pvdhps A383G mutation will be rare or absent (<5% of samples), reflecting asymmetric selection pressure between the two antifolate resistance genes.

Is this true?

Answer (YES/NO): NO